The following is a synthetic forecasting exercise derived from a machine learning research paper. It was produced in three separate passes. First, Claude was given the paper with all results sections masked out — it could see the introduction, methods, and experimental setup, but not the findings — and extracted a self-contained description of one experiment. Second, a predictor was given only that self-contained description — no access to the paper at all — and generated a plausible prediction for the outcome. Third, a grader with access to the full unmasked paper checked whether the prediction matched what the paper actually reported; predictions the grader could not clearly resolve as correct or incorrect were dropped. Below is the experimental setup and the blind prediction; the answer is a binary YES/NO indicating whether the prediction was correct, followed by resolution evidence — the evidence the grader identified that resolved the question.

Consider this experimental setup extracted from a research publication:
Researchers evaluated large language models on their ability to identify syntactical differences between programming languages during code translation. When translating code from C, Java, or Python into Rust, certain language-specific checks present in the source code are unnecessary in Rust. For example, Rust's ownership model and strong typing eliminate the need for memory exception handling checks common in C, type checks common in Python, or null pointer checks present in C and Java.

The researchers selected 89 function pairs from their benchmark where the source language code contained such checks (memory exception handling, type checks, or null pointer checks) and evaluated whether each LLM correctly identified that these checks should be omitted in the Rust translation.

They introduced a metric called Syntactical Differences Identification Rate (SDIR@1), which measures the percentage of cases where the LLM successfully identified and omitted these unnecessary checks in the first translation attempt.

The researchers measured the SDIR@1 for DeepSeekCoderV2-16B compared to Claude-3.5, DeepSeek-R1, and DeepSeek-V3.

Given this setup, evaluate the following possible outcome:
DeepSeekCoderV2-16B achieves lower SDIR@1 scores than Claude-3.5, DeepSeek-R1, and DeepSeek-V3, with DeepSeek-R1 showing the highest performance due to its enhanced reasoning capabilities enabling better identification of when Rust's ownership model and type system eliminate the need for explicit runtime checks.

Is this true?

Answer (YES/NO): NO